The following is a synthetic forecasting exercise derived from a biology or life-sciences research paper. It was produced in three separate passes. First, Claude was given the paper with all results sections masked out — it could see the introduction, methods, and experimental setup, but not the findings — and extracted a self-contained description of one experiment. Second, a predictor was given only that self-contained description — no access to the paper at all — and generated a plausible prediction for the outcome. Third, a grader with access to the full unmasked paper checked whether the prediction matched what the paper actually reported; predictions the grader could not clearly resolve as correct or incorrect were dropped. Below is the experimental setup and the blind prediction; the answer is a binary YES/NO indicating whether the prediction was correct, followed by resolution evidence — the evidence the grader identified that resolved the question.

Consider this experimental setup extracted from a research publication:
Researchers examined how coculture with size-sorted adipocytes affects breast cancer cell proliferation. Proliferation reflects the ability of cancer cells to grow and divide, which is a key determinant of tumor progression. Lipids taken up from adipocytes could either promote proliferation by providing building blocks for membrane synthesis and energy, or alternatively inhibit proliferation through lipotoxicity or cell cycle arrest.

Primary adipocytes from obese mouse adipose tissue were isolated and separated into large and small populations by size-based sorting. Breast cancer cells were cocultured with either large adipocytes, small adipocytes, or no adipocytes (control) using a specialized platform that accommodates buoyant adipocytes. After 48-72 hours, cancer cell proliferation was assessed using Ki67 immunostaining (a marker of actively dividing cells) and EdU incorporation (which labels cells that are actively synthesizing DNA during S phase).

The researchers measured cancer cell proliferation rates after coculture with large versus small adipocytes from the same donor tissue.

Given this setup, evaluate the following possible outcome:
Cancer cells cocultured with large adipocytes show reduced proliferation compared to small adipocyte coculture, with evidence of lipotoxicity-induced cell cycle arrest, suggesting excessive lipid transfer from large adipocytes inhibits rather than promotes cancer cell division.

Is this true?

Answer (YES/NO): NO